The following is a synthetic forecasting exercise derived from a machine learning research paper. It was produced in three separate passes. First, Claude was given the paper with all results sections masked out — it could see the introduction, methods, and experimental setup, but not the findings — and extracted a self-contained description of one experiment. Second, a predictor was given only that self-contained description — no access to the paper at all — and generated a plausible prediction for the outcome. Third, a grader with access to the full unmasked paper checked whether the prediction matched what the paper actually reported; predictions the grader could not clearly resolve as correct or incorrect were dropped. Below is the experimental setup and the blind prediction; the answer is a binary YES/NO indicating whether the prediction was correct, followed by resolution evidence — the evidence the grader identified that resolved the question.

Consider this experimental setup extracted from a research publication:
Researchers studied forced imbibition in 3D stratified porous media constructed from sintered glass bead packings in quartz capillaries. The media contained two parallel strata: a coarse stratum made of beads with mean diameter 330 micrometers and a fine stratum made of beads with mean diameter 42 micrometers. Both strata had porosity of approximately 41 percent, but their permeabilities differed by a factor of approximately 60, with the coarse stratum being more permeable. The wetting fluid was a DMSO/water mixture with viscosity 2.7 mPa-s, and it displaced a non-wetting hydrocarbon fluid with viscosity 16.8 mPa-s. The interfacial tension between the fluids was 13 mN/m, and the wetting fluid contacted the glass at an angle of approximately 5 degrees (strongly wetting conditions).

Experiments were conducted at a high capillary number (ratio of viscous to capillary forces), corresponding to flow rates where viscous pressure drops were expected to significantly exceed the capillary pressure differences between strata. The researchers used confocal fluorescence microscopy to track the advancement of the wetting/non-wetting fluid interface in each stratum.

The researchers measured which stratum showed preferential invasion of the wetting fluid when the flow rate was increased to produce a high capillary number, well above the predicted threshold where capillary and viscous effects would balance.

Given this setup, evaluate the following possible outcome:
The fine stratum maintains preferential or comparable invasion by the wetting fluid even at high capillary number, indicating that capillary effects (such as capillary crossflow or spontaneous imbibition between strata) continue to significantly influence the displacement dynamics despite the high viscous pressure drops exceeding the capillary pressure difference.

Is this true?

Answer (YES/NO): NO